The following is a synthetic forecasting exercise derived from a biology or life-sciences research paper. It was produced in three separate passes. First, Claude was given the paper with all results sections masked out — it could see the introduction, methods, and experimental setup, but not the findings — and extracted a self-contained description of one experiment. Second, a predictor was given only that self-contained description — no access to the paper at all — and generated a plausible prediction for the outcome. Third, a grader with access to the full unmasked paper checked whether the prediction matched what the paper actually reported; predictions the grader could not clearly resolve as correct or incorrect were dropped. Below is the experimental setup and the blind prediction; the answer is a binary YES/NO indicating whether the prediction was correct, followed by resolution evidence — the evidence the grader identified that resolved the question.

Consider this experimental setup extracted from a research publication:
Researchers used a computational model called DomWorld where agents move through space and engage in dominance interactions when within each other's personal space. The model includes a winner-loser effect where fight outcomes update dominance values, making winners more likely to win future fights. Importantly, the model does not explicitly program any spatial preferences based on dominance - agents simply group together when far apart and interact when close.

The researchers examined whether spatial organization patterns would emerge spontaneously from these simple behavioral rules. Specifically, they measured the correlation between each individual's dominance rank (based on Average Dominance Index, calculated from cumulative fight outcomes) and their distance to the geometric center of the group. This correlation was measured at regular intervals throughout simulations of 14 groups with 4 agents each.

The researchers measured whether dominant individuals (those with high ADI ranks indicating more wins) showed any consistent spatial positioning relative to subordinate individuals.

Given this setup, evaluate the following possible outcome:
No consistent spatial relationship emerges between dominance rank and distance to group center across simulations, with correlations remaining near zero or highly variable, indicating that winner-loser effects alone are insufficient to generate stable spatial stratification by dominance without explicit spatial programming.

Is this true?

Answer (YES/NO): NO